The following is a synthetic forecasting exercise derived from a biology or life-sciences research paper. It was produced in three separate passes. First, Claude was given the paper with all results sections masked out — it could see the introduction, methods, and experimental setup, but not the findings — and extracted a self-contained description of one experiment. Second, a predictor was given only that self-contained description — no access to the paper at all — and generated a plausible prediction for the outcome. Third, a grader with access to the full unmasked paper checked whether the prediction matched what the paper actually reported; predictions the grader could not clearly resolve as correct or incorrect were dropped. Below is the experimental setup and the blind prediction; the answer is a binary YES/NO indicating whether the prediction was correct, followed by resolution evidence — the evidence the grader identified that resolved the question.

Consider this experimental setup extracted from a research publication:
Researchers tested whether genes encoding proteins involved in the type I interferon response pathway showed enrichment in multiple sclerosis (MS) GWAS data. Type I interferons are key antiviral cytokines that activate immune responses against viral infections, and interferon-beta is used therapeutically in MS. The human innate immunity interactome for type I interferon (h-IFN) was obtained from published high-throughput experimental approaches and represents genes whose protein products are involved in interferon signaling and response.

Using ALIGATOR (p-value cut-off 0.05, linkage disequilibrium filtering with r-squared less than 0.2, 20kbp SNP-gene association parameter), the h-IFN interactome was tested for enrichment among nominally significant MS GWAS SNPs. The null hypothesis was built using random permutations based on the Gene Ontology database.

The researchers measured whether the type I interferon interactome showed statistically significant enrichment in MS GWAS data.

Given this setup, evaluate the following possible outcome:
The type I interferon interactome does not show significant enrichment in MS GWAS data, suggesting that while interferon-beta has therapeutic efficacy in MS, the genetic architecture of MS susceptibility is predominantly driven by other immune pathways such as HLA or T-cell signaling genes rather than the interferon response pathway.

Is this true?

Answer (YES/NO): NO